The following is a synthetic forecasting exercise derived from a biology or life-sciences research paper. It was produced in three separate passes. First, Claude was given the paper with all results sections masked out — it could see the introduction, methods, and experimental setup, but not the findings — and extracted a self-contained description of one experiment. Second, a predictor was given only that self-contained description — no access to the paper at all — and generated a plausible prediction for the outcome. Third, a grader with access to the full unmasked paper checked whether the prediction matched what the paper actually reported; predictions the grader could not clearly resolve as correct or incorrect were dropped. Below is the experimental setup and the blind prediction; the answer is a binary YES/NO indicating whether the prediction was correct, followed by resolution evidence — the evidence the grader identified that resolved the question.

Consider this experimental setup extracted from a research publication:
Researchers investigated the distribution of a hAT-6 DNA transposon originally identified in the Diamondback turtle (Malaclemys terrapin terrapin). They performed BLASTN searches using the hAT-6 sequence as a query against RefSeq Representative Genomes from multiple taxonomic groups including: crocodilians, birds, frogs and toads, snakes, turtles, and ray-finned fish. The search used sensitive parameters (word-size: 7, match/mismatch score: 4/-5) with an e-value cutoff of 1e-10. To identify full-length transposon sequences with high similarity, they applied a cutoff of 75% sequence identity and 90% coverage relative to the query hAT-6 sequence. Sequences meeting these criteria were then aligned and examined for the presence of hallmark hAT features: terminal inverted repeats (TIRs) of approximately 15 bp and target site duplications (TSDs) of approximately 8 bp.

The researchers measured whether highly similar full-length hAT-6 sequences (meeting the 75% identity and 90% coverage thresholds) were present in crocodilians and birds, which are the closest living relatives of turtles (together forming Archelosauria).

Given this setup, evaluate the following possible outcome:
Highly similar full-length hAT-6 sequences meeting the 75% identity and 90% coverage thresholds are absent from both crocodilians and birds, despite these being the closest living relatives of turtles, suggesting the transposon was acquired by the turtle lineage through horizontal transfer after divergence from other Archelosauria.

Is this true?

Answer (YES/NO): YES